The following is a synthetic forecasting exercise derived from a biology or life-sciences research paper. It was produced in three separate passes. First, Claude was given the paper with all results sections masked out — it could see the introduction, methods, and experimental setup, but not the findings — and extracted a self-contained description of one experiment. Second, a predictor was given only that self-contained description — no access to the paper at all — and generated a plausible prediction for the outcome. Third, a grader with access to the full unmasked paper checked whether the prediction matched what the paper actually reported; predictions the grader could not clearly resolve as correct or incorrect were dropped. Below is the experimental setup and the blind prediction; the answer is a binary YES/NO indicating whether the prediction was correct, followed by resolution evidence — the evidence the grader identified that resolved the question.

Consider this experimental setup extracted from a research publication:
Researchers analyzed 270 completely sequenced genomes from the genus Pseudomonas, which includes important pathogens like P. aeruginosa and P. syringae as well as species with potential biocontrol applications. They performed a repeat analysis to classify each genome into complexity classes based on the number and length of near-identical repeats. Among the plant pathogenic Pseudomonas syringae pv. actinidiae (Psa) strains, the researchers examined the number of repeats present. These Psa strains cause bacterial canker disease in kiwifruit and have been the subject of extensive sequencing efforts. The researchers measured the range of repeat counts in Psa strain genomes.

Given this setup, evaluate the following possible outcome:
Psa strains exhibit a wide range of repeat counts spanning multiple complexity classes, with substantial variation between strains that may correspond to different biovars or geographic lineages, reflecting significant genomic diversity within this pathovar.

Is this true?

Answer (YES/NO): NO